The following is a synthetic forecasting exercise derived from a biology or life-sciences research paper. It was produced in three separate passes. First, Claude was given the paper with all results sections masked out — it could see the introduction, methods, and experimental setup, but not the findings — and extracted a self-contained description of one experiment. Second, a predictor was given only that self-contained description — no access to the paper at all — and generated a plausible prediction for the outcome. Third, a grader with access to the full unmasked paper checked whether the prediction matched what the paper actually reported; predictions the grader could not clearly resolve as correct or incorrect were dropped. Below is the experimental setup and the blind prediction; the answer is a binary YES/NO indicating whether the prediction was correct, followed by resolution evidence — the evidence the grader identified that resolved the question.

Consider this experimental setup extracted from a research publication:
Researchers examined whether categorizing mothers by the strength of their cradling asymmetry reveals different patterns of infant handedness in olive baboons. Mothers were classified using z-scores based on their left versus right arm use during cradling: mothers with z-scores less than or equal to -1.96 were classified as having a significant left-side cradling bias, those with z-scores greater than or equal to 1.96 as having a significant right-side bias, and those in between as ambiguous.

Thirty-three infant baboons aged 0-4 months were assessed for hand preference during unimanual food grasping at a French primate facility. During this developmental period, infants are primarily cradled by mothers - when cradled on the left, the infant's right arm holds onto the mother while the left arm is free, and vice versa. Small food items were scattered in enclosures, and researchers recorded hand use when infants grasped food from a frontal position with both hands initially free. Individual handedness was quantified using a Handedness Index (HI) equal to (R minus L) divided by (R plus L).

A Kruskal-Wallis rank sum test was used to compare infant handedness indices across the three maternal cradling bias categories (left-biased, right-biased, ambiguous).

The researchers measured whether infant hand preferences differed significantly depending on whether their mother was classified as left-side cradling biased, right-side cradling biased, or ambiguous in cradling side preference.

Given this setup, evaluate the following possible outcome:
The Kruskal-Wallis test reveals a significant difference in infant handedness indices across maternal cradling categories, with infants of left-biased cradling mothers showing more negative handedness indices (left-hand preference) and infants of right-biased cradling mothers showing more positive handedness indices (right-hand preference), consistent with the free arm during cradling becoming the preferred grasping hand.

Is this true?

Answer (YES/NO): YES